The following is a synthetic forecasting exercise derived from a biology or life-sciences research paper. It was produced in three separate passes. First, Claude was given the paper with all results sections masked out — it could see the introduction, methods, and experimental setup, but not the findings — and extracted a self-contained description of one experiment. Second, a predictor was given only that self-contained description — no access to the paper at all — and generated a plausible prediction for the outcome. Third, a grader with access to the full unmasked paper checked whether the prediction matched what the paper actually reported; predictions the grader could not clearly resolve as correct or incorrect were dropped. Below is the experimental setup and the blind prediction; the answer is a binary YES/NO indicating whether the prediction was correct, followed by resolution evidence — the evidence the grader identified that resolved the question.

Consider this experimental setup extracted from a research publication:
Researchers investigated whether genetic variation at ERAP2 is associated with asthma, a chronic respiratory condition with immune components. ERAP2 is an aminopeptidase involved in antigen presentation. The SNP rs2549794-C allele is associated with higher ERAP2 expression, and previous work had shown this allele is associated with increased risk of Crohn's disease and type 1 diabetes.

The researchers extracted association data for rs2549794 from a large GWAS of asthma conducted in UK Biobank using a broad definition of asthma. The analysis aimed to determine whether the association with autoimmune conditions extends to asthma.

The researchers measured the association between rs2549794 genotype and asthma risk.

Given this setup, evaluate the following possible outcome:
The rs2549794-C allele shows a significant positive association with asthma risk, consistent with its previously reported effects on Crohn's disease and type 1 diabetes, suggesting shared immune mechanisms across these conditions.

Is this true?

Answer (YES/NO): NO